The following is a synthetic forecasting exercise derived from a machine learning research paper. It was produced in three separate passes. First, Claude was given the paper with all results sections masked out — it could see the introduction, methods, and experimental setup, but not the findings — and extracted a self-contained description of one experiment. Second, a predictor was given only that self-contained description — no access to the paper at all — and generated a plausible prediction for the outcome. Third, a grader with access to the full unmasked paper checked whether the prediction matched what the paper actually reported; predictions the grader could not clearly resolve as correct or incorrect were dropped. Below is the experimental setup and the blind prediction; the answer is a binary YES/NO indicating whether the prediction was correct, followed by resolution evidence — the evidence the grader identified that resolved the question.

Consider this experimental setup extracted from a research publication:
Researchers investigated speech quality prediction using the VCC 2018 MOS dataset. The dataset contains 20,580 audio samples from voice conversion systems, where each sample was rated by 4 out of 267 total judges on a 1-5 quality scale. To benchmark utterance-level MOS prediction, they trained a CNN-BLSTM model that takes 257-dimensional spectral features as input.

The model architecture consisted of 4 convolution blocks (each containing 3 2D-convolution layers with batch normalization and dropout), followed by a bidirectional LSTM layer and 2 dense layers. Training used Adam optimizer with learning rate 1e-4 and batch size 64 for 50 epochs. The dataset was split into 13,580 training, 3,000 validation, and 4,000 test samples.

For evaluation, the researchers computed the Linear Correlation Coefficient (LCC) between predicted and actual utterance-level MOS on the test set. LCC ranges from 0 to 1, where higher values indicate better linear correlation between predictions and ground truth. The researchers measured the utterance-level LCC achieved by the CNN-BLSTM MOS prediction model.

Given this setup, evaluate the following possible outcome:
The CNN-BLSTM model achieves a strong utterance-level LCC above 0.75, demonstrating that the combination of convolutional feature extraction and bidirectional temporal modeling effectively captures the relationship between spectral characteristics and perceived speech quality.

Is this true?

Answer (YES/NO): NO